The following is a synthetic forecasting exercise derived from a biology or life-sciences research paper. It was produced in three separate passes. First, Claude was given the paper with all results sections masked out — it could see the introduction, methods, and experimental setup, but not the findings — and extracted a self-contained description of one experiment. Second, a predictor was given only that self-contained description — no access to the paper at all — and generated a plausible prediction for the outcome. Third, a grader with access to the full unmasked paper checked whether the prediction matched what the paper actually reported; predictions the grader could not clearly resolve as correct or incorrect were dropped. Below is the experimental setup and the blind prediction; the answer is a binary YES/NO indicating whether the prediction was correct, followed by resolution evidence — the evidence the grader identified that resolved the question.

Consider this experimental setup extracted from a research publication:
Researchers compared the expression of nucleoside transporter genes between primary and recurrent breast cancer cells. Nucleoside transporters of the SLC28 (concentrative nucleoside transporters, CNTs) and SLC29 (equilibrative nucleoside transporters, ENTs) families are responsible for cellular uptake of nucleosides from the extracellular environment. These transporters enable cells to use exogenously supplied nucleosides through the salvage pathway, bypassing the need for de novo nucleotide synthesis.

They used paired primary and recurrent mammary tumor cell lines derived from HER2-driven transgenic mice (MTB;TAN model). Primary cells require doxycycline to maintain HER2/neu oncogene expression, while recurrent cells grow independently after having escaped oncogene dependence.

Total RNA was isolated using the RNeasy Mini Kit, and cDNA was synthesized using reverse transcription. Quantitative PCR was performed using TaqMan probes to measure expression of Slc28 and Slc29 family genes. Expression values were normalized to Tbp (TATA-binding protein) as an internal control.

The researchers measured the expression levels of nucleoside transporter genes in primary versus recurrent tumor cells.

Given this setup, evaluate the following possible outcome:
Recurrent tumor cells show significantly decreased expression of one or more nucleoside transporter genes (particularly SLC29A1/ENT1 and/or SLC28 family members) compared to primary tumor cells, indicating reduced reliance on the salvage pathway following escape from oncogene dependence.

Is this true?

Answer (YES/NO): YES